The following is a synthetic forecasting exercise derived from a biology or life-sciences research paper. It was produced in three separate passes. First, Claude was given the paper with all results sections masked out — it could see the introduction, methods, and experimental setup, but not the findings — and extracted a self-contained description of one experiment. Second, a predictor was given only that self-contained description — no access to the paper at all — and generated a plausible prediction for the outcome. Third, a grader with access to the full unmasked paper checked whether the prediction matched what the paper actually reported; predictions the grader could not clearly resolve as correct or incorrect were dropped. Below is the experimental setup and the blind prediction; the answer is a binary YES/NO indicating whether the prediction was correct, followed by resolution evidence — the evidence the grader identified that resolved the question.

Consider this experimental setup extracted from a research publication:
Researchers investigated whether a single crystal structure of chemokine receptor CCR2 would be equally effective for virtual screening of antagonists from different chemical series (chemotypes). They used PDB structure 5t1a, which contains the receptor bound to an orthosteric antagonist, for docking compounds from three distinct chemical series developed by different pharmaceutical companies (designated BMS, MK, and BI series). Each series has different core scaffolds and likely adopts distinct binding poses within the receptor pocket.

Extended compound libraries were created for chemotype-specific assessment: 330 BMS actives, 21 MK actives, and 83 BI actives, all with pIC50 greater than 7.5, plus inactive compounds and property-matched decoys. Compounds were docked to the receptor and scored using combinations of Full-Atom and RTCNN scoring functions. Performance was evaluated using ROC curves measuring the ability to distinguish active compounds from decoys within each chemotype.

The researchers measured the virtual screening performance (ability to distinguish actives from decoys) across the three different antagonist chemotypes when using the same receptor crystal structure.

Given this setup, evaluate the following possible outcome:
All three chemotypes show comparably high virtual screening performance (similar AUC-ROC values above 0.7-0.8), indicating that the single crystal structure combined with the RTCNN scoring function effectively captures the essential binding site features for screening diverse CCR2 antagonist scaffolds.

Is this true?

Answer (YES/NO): NO